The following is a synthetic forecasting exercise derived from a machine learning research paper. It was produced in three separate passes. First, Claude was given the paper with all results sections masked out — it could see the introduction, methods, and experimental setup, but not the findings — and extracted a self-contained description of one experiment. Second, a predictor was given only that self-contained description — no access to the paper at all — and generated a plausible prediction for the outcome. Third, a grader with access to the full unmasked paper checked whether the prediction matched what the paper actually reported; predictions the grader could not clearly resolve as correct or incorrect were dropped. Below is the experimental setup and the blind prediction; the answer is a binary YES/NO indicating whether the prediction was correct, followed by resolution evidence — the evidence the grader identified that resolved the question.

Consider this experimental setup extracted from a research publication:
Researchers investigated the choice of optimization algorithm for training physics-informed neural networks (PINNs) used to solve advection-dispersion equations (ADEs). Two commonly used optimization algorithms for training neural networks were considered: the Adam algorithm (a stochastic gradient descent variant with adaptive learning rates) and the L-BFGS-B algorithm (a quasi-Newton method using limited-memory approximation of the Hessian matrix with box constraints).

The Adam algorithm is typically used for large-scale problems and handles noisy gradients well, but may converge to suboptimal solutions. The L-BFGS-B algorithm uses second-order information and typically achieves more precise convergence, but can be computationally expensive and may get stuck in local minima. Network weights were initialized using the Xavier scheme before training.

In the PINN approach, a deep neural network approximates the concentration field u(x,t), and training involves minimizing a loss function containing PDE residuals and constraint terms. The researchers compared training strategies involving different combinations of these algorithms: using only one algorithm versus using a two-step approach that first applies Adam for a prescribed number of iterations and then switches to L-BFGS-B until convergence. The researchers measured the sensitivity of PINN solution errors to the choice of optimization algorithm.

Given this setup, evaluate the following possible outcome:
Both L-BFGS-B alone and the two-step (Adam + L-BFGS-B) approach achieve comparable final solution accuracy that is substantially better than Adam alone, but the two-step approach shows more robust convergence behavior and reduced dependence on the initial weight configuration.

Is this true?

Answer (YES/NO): NO